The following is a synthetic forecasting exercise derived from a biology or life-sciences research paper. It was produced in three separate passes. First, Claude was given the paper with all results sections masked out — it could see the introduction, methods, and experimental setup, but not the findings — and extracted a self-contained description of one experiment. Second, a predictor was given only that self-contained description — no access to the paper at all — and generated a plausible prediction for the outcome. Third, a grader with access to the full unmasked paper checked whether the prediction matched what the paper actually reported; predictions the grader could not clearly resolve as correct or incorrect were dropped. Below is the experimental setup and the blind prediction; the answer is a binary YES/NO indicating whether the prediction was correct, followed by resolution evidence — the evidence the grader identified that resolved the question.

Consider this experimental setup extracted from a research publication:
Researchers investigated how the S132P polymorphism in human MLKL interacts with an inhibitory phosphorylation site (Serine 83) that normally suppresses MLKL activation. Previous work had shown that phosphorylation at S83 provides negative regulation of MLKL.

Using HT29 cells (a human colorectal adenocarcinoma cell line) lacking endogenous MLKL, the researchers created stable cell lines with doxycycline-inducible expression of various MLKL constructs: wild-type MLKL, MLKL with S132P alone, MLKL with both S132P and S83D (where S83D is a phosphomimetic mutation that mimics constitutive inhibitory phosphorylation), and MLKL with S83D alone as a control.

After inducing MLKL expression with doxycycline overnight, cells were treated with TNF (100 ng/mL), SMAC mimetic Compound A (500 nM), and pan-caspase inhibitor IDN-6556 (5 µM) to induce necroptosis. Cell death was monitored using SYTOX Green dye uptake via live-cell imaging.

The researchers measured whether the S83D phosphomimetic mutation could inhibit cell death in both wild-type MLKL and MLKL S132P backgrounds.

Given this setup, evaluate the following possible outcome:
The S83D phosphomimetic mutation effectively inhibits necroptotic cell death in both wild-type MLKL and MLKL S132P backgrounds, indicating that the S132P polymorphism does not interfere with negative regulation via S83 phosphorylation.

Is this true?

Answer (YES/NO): NO